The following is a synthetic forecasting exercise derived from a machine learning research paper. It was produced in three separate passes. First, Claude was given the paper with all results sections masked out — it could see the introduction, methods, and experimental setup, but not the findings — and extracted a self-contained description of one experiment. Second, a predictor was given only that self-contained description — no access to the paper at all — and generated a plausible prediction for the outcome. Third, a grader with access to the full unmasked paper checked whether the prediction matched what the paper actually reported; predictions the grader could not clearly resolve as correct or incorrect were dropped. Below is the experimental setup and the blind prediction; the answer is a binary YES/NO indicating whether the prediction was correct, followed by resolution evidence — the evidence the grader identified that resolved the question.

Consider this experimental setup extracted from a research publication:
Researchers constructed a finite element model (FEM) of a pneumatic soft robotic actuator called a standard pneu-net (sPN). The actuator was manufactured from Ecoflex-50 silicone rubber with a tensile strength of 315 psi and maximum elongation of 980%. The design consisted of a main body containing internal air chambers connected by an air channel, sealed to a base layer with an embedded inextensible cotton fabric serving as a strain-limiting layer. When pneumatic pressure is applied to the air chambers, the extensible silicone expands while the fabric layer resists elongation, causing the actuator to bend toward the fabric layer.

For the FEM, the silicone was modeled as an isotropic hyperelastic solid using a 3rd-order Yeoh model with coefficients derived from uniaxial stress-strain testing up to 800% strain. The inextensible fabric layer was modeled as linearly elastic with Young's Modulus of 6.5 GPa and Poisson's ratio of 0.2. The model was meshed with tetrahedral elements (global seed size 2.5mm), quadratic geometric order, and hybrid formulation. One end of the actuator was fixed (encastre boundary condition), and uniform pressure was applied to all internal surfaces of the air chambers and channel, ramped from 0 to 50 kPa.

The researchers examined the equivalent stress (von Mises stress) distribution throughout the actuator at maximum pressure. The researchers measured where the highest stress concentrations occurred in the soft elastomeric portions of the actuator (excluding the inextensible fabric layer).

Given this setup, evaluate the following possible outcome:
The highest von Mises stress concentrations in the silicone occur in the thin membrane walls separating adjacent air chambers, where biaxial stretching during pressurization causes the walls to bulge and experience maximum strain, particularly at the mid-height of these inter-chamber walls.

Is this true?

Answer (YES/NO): NO